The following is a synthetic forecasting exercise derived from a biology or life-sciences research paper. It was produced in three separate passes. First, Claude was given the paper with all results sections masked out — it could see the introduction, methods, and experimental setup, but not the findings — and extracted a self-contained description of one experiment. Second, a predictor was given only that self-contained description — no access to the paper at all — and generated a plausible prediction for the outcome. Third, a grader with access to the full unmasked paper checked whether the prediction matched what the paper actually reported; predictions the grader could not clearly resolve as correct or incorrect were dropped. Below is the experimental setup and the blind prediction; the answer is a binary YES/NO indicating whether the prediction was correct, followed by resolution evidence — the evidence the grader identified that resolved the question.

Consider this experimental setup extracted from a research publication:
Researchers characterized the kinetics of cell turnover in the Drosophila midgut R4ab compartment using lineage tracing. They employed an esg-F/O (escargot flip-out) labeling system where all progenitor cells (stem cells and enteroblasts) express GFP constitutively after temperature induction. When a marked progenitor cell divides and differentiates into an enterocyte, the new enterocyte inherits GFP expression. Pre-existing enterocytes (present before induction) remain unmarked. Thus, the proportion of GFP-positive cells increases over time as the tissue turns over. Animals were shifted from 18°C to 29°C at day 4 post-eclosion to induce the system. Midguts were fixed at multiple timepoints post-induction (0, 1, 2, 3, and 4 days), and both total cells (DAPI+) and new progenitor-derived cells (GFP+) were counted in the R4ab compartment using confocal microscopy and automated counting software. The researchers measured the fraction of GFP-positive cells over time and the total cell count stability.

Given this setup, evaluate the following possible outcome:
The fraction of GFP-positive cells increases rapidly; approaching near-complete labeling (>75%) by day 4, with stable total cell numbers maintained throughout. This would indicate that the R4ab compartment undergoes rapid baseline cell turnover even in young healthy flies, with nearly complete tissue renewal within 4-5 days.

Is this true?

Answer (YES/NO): YES